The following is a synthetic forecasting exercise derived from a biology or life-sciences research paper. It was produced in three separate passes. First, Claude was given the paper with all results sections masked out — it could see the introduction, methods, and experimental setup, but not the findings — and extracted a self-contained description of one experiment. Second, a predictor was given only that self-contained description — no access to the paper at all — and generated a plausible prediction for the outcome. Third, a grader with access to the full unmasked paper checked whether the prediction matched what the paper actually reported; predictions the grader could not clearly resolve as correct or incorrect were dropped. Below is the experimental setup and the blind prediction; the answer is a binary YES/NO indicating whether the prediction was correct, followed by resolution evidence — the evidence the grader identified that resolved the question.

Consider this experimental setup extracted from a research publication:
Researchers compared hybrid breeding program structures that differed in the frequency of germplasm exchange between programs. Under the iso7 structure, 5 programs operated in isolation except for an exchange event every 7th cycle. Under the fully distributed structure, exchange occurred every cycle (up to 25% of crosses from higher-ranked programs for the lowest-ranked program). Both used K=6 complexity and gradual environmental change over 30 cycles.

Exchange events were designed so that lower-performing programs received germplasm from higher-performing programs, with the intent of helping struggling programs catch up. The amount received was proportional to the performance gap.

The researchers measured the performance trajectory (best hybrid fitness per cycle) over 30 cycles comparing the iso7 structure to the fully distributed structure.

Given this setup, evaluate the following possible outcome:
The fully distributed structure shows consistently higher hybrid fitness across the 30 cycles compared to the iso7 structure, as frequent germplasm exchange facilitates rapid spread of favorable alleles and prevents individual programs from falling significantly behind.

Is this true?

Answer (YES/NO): NO